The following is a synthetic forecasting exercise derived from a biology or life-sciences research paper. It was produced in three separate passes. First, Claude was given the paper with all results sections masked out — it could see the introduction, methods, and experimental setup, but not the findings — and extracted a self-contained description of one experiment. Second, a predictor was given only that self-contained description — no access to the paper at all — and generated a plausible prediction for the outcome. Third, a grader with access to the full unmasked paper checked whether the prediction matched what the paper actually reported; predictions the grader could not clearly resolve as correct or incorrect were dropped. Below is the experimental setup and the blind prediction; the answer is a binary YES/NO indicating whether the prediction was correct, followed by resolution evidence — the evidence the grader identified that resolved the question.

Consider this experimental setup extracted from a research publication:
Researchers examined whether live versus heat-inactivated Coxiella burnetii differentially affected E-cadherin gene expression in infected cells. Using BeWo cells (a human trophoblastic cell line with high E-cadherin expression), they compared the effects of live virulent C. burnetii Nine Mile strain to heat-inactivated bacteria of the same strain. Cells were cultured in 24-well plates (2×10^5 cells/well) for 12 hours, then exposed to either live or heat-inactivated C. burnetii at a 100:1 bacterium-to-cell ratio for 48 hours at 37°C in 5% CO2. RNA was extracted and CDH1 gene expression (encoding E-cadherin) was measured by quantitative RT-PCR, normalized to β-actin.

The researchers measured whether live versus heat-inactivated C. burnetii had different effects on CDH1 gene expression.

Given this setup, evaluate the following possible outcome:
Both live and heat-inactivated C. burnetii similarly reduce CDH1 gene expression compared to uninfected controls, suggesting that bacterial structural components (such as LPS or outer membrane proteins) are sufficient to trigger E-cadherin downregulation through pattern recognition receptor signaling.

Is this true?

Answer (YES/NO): NO